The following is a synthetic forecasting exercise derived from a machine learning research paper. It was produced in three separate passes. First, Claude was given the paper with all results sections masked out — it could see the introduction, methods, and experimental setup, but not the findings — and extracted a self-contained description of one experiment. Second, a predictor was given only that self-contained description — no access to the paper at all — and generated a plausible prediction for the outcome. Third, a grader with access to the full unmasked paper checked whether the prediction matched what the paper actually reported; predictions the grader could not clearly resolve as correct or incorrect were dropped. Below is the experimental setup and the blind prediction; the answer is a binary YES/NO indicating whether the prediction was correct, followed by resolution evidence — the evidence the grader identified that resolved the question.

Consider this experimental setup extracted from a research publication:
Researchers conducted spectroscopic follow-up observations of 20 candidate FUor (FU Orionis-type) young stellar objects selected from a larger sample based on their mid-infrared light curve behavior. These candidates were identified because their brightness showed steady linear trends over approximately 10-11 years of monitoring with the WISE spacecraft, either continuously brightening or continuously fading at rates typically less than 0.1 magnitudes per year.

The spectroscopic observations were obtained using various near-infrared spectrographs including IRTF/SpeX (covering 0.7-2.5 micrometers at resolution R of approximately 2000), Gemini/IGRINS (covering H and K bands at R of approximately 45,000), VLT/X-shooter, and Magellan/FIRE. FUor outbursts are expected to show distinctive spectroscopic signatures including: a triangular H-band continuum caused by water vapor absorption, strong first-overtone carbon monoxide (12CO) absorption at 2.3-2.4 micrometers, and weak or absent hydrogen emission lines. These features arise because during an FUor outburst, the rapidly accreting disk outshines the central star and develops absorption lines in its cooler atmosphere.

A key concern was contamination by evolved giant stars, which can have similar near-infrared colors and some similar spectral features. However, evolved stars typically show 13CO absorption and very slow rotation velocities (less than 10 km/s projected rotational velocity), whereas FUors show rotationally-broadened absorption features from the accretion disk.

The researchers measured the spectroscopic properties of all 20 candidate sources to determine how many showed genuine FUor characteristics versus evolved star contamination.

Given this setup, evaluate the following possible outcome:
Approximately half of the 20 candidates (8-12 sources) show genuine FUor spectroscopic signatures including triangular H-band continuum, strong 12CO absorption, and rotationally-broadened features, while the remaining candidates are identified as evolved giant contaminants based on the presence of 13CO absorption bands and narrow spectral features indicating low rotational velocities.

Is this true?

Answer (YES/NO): NO